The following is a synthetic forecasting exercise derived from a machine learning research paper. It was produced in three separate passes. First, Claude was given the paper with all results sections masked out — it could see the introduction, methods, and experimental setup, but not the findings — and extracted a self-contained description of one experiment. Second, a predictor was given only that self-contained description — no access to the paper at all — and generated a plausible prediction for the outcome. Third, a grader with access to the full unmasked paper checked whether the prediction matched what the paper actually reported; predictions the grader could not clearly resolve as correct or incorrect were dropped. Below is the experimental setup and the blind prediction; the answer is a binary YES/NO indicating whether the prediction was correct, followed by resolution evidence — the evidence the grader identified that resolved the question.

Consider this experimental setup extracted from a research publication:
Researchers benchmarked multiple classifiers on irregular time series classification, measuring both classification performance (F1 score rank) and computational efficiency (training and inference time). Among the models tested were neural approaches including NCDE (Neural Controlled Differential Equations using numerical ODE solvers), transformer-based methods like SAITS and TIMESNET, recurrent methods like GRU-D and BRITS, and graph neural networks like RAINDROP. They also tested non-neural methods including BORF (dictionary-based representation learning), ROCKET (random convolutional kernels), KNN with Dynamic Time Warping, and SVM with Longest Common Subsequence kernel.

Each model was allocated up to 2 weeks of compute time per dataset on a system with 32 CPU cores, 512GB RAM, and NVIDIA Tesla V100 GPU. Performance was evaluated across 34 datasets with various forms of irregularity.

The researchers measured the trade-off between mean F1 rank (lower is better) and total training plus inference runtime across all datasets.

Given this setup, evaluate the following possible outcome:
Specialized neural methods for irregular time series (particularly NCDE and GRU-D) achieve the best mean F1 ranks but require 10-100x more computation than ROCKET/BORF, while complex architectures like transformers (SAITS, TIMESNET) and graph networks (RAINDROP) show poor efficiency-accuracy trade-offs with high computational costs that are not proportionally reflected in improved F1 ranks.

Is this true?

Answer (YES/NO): NO